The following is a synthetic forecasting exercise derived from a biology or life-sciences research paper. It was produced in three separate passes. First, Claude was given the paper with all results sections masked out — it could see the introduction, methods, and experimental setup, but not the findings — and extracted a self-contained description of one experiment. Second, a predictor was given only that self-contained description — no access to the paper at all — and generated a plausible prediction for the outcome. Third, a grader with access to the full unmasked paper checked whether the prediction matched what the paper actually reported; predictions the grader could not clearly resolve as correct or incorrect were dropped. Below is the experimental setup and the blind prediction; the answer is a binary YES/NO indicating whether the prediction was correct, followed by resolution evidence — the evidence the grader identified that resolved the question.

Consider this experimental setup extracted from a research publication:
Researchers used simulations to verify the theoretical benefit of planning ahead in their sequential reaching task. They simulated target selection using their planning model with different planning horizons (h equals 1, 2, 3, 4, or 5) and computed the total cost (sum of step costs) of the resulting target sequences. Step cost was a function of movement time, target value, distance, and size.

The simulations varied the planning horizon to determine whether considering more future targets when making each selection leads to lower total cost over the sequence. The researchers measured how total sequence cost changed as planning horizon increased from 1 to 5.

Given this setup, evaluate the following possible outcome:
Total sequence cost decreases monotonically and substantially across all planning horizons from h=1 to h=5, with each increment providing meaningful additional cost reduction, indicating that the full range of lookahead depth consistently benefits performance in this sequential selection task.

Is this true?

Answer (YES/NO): NO